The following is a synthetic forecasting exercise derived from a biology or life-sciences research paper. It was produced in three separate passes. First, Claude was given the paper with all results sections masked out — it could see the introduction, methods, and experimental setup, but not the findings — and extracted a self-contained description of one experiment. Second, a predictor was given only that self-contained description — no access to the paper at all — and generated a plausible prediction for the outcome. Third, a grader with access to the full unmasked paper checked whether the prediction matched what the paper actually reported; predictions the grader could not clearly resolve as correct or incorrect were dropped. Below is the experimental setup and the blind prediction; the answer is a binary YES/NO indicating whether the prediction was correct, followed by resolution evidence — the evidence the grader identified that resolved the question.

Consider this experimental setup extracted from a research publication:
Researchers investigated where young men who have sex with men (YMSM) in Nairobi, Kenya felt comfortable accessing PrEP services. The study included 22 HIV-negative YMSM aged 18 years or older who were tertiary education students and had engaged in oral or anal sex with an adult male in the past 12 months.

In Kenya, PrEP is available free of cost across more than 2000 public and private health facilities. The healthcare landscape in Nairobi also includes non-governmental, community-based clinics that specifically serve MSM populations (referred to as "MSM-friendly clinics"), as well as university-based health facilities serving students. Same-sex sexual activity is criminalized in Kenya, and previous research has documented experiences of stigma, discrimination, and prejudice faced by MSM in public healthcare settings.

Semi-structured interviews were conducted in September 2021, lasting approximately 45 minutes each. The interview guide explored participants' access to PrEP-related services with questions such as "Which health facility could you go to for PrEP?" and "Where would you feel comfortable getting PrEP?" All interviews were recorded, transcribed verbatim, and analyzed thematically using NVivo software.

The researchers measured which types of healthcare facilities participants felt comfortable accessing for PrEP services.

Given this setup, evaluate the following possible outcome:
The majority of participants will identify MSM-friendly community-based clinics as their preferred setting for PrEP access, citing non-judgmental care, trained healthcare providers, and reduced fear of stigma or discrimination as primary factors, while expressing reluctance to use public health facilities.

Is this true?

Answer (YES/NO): YES